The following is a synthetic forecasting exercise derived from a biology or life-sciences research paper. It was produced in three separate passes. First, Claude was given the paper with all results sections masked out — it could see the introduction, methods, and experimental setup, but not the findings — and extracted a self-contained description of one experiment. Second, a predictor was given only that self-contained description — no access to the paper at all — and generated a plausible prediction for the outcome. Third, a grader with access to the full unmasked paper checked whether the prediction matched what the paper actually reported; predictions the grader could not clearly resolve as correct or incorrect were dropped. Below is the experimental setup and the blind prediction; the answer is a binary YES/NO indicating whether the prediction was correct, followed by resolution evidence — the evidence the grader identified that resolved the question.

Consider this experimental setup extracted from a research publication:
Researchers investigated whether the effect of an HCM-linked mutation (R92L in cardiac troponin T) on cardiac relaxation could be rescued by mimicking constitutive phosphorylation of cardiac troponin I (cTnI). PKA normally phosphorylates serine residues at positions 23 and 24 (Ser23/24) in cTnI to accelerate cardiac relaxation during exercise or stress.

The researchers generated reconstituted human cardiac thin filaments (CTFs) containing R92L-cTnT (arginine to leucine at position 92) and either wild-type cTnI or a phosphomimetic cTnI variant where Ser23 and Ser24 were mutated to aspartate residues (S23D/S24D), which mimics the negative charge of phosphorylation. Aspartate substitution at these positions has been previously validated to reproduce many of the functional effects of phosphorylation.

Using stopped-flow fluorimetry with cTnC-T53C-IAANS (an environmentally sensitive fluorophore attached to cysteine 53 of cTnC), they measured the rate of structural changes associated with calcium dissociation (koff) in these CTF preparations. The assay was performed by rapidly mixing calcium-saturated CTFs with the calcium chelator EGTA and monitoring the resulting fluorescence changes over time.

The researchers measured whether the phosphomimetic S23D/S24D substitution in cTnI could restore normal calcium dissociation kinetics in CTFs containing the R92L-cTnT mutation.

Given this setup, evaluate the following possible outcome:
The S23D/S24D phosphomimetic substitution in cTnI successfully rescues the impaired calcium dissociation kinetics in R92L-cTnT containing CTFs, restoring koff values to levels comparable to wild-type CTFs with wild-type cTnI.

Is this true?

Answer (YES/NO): NO